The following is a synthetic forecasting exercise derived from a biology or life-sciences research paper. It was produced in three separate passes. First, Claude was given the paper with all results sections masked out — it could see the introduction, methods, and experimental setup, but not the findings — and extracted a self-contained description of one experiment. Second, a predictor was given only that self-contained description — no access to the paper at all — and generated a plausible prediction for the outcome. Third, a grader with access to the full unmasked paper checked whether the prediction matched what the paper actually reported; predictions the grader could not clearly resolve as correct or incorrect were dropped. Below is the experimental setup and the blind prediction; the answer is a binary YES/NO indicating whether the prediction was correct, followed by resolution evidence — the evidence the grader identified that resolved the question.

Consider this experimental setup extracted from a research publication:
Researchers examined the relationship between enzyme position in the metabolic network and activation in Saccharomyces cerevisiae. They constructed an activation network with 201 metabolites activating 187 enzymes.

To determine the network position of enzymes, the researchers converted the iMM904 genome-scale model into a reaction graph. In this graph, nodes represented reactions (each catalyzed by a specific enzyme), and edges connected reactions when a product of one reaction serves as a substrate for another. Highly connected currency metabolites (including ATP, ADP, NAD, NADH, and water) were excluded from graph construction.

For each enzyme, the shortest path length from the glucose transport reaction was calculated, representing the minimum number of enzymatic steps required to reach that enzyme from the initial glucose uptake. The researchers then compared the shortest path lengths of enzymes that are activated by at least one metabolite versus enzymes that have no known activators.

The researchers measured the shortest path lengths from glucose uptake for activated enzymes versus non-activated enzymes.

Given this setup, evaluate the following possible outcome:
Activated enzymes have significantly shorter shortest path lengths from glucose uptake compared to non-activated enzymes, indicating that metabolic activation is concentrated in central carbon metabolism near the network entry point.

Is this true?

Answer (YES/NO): NO